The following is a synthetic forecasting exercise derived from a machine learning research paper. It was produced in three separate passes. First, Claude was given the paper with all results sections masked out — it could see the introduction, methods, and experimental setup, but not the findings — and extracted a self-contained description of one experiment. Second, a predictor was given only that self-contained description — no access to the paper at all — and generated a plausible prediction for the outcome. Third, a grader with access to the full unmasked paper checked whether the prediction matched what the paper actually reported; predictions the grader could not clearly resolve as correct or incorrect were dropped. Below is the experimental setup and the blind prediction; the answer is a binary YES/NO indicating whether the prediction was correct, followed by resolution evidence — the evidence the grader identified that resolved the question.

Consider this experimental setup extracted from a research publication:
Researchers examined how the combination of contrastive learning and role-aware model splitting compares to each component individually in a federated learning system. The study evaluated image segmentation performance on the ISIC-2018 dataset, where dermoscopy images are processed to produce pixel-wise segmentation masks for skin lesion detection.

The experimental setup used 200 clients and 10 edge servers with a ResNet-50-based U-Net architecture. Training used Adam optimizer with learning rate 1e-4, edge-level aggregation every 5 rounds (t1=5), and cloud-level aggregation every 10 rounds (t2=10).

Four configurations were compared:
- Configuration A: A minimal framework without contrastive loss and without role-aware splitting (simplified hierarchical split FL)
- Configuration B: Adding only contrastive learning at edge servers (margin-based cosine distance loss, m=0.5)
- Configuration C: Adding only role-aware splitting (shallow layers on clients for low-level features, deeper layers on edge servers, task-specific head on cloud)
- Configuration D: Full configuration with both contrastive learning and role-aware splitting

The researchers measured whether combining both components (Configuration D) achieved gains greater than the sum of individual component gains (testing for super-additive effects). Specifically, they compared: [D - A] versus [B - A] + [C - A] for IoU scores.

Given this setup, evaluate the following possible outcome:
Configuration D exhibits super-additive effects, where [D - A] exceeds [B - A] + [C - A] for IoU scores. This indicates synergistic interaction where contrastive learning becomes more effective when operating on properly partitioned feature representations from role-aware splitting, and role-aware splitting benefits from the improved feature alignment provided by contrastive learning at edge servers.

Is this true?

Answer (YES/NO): YES